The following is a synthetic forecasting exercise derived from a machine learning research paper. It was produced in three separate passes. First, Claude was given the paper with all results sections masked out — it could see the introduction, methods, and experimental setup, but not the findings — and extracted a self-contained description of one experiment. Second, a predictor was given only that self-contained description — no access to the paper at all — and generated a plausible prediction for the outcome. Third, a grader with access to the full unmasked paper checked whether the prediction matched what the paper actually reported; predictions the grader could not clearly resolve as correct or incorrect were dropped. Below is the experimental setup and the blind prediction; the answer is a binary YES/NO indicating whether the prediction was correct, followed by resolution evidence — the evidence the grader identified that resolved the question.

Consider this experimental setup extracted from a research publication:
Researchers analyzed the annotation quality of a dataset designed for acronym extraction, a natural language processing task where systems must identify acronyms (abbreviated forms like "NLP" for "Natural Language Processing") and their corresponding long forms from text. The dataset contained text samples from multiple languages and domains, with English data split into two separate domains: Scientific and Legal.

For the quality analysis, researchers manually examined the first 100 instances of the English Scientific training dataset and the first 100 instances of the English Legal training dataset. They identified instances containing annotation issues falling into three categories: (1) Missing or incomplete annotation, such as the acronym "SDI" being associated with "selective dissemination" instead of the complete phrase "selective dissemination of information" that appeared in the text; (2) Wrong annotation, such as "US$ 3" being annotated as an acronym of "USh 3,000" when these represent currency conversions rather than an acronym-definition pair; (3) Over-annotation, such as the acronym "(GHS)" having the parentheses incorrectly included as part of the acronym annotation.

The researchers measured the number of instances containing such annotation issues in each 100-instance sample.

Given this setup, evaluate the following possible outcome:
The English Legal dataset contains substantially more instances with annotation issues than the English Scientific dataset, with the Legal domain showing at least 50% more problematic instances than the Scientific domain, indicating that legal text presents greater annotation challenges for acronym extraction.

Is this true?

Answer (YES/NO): NO